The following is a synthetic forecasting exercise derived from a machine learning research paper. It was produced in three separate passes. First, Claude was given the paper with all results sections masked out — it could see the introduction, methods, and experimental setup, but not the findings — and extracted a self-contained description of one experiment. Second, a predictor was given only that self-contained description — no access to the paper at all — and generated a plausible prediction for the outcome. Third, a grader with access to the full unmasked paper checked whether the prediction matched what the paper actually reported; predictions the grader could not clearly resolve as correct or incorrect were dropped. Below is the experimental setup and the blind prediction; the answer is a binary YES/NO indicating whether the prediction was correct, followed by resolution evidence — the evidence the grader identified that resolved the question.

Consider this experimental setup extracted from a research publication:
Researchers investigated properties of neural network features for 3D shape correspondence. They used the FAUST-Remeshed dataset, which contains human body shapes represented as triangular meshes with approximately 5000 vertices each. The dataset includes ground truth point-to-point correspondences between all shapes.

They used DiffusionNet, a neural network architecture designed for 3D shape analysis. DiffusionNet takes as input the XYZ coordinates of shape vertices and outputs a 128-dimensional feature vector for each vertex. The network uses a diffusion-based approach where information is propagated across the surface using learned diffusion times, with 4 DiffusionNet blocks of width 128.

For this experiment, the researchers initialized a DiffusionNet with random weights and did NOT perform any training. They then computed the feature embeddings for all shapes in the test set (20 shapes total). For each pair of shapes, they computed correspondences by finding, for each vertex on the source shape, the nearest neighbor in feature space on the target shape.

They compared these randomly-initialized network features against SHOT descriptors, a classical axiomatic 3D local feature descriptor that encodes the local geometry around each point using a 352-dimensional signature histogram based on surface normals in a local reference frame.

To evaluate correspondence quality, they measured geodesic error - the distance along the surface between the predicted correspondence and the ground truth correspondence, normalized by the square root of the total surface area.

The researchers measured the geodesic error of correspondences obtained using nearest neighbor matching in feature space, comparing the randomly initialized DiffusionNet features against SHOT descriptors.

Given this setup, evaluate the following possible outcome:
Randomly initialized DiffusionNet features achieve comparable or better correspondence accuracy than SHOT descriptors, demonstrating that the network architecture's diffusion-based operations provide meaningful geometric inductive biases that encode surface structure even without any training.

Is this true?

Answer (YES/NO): YES